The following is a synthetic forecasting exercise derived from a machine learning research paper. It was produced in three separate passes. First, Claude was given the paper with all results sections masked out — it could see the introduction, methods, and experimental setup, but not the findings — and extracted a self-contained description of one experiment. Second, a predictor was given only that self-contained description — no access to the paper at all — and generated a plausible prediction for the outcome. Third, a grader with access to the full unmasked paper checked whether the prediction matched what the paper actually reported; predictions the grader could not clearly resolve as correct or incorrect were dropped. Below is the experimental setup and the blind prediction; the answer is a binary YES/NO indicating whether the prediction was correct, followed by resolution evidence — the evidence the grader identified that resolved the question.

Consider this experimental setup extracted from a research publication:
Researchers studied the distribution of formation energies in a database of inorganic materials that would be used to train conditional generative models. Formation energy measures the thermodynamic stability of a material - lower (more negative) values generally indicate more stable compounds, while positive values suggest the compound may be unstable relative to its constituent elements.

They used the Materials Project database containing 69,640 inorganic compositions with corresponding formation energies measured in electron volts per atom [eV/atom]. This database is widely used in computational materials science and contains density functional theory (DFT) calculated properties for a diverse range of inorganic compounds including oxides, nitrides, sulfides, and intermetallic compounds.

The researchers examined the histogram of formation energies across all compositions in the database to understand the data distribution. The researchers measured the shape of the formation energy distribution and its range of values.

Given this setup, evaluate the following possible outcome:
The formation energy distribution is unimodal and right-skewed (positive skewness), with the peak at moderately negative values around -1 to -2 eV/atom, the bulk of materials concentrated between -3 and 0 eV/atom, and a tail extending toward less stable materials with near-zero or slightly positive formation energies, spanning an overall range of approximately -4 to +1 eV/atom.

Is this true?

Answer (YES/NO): NO